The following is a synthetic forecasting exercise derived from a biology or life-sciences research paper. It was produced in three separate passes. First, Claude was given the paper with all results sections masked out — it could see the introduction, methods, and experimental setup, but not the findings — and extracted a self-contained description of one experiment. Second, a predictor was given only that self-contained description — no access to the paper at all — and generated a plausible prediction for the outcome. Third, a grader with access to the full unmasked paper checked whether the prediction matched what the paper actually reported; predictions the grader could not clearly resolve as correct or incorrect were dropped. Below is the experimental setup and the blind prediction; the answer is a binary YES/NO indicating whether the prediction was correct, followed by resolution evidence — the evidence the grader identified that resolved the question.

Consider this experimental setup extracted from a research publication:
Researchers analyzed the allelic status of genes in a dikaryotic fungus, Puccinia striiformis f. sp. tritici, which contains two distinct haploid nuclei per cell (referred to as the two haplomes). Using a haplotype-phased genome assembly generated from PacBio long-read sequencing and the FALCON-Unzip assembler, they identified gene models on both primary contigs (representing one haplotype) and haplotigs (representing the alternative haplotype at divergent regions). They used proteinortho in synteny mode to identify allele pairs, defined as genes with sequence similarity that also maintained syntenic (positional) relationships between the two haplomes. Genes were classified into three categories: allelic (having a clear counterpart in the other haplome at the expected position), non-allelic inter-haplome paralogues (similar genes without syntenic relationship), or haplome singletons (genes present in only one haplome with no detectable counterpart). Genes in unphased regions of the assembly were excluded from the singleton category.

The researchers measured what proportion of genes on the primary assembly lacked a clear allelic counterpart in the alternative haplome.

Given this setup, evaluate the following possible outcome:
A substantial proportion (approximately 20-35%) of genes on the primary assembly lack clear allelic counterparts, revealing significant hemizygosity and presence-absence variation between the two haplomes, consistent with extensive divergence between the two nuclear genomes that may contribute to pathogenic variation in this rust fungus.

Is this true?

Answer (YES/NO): YES